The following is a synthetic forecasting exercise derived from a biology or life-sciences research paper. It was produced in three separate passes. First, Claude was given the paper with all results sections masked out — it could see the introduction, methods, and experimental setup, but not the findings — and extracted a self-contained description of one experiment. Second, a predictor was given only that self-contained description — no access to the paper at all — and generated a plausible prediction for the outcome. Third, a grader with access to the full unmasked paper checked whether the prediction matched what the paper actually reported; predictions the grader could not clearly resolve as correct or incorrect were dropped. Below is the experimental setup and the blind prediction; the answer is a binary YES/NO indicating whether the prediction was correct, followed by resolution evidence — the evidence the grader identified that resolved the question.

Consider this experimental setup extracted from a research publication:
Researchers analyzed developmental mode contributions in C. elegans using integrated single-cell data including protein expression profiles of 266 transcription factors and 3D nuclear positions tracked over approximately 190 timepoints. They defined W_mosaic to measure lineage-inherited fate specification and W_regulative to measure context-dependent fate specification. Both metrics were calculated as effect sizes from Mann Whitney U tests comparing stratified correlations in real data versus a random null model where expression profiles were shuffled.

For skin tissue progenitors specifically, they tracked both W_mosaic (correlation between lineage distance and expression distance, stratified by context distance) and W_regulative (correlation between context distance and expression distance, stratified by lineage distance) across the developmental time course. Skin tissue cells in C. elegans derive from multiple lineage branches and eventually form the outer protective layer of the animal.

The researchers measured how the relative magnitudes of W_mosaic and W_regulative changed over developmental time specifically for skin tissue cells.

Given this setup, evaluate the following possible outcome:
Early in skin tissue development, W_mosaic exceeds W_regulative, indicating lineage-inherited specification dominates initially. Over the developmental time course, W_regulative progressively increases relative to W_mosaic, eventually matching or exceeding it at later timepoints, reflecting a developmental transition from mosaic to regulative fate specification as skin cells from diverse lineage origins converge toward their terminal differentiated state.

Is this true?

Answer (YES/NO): YES